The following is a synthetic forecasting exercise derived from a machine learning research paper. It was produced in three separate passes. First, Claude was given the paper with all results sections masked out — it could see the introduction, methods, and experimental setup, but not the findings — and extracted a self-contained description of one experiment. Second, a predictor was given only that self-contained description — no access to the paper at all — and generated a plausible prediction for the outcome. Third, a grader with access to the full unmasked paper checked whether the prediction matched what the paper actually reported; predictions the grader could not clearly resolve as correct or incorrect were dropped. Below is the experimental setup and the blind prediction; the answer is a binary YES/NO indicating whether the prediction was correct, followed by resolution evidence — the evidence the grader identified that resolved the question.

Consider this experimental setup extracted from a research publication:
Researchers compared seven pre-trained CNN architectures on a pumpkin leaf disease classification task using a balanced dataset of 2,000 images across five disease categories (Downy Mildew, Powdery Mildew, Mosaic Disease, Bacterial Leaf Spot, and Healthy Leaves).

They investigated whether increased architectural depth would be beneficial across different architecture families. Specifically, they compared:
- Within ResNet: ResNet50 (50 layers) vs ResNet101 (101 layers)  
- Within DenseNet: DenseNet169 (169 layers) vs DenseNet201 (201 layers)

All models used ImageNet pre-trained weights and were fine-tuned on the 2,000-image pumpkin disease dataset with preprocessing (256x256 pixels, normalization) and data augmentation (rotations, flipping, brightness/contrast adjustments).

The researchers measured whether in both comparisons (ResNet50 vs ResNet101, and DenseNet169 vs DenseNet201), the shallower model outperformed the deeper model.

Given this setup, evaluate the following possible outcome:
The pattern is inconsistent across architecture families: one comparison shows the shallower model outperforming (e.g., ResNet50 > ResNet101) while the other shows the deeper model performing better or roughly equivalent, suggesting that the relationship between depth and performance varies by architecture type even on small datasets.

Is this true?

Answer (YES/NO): NO